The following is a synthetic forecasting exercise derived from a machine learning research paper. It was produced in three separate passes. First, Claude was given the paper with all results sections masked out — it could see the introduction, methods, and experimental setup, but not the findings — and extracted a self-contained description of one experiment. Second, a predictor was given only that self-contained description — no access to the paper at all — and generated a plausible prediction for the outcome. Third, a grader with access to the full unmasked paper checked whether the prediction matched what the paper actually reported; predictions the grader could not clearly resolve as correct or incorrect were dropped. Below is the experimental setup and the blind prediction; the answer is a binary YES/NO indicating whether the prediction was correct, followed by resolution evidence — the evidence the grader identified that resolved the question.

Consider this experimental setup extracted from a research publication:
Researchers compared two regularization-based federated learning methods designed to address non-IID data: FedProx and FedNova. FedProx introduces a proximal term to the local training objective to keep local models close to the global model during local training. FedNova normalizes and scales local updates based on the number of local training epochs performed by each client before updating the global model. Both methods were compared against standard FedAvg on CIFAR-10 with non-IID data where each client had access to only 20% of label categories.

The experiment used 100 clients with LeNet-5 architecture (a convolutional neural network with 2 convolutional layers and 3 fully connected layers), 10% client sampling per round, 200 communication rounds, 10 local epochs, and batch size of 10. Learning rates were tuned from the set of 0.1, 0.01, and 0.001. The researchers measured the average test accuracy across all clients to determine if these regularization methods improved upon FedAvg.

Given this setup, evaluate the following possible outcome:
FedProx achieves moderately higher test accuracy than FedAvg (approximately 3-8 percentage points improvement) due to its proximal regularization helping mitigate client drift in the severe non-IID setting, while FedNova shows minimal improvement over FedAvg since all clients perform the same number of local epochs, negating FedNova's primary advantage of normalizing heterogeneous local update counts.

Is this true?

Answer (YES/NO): NO